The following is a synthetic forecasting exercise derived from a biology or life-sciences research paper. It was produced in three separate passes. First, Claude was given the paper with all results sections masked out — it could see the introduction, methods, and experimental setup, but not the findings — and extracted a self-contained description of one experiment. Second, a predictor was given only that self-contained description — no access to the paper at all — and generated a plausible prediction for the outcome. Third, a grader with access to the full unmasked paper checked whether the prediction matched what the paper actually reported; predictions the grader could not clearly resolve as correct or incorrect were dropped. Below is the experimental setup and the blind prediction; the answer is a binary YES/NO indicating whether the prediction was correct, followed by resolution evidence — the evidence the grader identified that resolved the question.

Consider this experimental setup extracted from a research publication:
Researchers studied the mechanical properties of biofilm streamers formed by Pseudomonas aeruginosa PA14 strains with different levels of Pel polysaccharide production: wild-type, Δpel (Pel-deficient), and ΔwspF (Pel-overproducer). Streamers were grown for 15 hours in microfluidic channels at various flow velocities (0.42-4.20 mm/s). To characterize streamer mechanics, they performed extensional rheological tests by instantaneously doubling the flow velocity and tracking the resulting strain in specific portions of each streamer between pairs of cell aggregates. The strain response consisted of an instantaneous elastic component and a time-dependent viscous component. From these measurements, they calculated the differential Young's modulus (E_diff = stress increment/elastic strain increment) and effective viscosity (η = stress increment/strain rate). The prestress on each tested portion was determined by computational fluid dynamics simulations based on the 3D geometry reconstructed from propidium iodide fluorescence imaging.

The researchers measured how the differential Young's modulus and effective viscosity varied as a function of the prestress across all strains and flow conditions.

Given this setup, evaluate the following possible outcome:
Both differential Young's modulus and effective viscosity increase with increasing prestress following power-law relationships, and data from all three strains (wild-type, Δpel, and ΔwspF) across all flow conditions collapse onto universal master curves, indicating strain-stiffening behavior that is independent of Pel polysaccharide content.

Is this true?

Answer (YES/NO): NO